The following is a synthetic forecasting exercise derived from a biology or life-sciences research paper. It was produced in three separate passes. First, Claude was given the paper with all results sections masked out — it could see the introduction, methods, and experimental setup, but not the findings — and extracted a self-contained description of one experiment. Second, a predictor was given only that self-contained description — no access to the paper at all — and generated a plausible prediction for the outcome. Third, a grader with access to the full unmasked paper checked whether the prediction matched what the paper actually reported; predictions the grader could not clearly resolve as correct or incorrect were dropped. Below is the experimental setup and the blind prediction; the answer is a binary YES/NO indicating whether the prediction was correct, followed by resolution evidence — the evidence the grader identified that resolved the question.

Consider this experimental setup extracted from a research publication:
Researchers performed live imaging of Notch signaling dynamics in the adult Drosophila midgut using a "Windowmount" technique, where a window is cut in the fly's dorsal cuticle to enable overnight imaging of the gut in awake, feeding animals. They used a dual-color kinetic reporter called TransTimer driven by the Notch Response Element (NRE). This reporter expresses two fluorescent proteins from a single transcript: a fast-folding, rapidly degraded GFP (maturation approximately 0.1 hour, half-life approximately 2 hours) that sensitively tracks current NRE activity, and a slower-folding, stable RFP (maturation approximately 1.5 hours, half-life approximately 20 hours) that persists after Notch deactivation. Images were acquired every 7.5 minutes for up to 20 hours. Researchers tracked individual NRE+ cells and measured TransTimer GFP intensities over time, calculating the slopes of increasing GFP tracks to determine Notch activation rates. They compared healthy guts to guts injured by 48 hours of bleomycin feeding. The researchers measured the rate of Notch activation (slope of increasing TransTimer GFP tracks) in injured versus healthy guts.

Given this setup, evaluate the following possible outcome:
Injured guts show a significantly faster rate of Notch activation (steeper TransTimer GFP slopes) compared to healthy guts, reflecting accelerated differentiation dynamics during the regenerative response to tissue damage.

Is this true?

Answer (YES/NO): YES